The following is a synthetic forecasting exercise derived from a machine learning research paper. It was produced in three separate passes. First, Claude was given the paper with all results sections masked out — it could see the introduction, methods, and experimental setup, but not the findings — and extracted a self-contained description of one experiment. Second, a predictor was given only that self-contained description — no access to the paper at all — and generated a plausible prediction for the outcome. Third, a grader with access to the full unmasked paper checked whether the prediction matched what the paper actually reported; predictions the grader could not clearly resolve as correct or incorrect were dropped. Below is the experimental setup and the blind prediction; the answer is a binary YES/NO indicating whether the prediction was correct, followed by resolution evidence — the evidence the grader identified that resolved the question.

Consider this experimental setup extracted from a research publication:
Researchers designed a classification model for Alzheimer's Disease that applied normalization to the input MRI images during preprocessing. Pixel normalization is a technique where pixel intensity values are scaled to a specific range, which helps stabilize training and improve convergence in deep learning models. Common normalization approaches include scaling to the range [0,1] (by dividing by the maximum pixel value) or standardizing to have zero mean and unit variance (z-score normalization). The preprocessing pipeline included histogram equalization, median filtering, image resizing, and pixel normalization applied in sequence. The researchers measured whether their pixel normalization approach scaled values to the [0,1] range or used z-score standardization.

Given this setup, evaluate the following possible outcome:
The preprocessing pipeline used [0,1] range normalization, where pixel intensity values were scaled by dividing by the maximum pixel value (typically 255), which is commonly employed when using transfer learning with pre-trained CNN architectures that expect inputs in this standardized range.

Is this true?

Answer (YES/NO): YES